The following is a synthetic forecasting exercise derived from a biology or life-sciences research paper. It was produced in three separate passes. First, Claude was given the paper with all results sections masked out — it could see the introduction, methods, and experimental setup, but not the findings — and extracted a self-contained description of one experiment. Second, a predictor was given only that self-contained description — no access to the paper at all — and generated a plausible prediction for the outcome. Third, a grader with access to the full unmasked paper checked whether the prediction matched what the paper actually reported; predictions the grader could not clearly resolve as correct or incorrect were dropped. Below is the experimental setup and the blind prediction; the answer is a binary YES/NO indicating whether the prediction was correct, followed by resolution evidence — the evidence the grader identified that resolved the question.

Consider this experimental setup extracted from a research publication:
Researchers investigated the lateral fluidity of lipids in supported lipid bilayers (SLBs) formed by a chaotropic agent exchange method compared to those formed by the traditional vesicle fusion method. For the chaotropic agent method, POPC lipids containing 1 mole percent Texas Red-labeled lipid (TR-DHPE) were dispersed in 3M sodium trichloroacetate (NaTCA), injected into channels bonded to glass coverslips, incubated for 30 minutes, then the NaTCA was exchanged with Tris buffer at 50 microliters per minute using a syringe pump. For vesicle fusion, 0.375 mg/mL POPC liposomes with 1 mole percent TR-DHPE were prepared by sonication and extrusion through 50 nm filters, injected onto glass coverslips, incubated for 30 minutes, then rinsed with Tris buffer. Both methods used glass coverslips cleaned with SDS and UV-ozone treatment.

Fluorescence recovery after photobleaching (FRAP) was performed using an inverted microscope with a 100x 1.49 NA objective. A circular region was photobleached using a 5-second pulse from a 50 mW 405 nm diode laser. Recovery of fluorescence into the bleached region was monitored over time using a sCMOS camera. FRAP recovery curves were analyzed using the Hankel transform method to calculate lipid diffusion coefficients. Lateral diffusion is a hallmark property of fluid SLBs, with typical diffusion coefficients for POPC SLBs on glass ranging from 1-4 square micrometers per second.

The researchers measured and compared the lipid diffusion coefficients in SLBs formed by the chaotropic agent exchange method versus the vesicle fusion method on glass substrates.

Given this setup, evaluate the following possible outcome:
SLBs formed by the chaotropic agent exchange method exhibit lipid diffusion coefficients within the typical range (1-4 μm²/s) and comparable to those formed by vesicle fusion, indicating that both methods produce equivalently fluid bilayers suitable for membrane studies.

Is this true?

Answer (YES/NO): YES